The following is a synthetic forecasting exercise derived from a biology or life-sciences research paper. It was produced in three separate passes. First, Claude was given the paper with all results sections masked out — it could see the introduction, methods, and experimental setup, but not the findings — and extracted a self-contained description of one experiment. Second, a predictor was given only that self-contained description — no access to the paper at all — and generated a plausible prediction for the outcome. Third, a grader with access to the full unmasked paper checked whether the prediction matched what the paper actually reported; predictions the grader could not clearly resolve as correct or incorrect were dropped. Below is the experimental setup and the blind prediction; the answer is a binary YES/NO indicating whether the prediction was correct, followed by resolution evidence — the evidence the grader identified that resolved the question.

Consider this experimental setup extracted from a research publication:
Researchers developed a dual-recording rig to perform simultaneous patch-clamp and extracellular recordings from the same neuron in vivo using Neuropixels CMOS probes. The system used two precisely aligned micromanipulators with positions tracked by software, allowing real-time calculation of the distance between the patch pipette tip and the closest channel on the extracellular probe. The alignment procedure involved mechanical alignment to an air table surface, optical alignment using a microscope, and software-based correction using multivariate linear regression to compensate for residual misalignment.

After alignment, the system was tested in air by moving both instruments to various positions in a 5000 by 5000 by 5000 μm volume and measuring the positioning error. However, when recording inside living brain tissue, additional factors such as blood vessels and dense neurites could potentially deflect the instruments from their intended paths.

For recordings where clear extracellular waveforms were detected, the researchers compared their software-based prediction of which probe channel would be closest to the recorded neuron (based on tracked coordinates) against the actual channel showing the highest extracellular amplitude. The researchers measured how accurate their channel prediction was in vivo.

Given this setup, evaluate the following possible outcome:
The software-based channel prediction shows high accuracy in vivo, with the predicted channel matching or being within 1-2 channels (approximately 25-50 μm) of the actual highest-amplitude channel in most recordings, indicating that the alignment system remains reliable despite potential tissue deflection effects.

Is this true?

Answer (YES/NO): NO